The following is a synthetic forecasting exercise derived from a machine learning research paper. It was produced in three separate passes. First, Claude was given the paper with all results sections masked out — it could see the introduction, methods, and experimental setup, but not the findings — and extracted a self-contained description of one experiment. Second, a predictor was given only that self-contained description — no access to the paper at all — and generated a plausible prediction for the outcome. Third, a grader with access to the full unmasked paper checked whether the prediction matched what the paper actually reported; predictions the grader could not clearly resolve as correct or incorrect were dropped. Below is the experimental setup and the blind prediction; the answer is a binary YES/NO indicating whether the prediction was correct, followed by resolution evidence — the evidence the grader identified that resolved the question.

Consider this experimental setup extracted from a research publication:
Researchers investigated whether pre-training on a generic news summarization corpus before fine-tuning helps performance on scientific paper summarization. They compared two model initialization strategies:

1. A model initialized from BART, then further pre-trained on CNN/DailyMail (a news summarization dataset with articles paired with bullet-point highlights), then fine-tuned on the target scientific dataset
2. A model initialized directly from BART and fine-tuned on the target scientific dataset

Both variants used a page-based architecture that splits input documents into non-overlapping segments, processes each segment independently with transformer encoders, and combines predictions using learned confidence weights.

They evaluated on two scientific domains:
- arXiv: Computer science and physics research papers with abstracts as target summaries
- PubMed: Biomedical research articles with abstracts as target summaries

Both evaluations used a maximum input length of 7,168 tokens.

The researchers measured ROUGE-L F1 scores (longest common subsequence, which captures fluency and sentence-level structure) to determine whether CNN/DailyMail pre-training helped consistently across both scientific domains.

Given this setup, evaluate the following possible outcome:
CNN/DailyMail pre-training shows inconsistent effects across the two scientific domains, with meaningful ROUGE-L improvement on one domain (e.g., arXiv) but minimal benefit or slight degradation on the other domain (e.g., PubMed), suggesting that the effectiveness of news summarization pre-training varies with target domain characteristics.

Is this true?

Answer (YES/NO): NO